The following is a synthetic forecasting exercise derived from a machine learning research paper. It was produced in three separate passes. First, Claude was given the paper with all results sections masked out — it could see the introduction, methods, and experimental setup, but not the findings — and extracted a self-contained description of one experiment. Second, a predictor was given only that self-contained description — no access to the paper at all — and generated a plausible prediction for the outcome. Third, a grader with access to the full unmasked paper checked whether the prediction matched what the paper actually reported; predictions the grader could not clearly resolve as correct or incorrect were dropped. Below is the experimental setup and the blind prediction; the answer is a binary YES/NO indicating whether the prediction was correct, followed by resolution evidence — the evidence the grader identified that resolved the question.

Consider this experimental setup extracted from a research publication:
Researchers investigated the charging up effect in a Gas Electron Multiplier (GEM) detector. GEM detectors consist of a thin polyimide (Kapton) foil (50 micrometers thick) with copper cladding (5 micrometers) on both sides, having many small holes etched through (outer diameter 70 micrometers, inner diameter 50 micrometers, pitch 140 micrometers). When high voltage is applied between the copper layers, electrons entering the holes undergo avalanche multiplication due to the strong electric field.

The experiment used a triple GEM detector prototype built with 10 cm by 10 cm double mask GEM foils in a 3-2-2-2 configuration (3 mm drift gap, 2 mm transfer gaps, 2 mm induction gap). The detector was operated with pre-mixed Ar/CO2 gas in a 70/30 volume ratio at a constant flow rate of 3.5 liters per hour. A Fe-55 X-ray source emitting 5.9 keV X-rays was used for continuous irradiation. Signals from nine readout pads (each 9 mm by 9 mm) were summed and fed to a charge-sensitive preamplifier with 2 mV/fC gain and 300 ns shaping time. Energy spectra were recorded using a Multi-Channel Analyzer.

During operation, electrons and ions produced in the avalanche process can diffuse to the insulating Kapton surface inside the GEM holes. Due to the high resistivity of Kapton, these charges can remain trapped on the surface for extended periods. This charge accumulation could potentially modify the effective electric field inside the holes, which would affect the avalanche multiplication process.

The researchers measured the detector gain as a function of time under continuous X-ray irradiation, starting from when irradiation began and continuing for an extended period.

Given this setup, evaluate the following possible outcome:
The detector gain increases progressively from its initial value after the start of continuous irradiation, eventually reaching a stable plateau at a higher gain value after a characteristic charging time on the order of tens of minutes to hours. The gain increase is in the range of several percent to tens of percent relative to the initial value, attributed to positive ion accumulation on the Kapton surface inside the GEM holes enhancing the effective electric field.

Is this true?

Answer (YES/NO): NO